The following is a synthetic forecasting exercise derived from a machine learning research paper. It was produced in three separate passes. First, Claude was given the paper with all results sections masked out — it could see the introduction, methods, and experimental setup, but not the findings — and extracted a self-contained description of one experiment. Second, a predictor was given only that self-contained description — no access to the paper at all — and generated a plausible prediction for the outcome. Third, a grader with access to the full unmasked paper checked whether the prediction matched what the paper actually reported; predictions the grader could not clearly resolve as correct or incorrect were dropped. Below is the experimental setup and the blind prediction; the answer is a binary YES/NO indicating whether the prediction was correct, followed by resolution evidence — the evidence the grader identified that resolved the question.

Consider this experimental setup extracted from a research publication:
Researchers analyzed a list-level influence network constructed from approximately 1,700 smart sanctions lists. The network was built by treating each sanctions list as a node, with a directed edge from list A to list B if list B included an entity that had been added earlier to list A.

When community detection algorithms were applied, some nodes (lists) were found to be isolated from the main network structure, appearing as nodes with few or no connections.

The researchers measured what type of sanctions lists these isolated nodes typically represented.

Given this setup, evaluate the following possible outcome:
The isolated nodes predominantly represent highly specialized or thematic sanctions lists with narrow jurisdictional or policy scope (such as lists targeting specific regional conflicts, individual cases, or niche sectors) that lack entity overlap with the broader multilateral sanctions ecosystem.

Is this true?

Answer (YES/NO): NO